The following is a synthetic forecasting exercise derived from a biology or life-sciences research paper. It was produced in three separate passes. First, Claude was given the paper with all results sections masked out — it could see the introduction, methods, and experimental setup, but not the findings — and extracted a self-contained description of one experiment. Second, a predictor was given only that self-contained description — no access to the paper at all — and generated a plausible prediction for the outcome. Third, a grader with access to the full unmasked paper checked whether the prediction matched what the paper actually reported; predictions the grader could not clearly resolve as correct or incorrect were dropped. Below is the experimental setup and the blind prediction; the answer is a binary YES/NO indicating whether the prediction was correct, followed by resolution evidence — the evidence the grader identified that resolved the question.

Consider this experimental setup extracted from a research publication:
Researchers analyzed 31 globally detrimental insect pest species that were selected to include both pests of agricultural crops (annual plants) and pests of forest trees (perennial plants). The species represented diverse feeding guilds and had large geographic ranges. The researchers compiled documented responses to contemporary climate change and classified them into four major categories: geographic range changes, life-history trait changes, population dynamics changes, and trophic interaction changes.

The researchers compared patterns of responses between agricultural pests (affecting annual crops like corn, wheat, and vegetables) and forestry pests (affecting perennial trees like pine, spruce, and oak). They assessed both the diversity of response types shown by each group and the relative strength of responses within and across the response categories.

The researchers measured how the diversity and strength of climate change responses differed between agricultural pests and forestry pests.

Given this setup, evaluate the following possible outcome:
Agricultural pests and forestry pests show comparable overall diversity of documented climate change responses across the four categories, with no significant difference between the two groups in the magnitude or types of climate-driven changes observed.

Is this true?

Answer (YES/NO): NO